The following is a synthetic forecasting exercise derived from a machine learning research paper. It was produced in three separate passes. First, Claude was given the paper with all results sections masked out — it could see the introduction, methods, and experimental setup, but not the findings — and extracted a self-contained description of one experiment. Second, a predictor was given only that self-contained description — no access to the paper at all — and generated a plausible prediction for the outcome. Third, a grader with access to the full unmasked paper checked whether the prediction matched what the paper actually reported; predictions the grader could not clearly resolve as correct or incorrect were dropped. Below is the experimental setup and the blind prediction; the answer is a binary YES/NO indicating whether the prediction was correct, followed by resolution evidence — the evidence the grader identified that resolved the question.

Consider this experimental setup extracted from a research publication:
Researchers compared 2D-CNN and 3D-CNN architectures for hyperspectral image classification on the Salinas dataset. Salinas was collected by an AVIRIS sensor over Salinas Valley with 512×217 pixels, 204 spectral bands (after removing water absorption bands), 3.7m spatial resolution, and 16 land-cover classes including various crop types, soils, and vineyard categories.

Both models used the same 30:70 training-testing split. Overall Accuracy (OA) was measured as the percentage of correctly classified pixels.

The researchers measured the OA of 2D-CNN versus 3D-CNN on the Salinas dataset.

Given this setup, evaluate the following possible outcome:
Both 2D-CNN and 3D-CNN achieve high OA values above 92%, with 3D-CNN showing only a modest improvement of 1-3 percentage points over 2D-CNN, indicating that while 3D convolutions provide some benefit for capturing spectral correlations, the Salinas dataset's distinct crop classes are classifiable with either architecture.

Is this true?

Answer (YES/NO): NO